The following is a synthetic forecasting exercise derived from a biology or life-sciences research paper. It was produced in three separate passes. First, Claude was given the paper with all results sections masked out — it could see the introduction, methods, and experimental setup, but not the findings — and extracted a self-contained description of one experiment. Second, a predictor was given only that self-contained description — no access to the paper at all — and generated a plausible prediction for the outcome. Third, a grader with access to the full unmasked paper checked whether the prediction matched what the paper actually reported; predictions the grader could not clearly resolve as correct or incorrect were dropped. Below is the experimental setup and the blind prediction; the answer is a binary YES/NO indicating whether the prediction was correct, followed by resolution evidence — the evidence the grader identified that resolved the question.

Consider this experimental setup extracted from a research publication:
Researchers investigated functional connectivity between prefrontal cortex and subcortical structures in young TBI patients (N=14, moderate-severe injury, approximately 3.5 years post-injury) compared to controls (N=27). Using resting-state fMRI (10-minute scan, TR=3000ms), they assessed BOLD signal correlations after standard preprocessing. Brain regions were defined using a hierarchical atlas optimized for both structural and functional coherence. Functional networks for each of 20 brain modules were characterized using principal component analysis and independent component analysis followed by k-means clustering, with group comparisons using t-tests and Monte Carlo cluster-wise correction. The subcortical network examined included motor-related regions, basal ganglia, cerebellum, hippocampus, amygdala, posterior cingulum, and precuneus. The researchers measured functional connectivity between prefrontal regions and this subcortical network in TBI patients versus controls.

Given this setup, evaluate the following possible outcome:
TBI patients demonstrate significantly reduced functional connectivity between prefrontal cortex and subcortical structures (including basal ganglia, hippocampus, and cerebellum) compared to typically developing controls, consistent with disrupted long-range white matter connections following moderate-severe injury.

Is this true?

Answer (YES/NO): NO